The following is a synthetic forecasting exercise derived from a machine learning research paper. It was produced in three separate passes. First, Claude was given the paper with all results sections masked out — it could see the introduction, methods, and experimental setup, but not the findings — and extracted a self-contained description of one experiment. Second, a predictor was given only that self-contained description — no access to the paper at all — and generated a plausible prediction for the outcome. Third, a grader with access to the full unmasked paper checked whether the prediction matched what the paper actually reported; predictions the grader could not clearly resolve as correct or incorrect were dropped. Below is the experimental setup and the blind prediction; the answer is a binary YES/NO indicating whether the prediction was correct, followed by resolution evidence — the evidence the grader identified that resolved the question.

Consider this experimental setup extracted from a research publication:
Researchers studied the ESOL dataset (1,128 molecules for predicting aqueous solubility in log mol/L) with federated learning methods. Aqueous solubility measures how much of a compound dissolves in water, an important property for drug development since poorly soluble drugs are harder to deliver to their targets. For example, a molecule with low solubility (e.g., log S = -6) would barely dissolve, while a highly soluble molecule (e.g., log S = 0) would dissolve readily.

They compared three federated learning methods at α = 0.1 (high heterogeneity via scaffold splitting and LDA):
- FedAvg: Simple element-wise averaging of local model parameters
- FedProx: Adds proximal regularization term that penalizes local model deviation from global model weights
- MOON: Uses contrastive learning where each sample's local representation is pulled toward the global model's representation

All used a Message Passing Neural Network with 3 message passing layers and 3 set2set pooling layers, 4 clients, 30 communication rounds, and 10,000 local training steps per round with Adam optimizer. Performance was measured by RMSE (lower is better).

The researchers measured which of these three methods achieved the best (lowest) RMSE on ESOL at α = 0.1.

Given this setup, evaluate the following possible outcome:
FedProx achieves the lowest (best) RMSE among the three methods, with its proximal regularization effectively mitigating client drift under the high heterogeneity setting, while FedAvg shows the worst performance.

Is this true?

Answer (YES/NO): NO